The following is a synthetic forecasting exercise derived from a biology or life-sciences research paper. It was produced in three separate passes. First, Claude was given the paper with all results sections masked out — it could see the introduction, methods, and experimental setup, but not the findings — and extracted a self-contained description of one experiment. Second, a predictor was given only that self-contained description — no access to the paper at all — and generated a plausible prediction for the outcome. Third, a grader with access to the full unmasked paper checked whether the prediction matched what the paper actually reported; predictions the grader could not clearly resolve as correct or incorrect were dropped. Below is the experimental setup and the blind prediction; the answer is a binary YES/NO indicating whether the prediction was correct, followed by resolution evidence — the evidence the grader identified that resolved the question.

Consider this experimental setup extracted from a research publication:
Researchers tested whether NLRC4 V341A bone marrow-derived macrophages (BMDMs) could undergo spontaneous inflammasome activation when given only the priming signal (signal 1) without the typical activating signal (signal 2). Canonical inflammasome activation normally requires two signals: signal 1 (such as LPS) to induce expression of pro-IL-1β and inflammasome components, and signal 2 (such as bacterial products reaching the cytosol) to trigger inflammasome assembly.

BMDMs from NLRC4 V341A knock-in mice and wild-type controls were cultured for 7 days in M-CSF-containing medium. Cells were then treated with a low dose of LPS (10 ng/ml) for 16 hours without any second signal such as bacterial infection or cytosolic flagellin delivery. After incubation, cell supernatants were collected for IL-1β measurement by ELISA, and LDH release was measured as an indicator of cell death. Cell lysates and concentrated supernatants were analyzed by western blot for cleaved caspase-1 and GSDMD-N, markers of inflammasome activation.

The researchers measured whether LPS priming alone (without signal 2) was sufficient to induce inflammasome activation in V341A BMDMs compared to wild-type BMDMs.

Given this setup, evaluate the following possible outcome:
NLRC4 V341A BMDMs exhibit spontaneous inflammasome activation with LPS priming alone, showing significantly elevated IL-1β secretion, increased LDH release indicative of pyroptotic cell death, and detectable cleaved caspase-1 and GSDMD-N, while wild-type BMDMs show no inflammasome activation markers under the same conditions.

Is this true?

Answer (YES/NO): YES